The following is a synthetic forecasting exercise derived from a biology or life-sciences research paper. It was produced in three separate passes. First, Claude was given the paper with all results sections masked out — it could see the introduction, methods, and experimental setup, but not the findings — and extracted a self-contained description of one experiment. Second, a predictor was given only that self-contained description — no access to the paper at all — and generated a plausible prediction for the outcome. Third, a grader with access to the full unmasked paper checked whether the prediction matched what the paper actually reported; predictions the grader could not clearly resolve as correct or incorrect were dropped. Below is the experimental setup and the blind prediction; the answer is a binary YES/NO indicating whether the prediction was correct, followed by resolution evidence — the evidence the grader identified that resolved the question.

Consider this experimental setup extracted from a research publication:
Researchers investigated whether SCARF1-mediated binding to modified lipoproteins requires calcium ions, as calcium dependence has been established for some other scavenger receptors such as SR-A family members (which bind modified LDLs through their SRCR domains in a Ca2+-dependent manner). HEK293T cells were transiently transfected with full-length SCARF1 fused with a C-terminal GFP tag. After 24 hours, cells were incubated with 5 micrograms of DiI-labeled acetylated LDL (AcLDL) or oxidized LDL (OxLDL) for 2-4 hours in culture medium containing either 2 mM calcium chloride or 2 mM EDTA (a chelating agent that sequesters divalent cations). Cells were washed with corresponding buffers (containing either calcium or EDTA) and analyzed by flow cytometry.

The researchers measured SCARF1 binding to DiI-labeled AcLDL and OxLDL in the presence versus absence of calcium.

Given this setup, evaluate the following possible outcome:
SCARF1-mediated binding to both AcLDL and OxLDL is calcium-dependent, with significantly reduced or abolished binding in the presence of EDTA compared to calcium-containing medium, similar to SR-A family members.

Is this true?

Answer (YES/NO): NO